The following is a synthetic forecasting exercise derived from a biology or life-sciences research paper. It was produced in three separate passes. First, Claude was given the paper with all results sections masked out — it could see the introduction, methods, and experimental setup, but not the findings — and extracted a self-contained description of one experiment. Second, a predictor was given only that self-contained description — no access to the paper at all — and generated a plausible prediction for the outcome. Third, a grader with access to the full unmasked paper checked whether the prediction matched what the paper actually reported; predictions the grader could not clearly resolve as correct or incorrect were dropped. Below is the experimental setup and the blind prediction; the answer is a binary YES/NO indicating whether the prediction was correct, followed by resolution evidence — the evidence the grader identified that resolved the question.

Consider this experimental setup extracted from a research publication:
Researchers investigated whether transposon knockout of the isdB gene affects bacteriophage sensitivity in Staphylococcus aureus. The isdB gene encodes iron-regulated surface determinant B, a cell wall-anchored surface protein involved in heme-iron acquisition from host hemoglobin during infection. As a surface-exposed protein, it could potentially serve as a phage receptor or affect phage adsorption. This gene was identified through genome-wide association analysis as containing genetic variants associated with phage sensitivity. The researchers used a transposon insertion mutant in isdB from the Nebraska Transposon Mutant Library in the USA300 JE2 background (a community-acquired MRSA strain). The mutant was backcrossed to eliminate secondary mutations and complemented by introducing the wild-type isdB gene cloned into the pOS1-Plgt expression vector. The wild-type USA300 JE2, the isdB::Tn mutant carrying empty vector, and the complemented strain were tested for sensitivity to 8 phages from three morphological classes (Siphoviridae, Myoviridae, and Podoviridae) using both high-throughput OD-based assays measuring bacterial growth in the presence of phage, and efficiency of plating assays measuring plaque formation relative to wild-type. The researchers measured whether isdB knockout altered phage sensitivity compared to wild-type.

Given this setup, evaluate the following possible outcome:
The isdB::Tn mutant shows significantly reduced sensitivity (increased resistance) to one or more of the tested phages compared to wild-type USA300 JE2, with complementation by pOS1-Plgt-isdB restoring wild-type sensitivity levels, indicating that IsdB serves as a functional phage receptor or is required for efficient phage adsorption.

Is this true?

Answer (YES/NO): NO